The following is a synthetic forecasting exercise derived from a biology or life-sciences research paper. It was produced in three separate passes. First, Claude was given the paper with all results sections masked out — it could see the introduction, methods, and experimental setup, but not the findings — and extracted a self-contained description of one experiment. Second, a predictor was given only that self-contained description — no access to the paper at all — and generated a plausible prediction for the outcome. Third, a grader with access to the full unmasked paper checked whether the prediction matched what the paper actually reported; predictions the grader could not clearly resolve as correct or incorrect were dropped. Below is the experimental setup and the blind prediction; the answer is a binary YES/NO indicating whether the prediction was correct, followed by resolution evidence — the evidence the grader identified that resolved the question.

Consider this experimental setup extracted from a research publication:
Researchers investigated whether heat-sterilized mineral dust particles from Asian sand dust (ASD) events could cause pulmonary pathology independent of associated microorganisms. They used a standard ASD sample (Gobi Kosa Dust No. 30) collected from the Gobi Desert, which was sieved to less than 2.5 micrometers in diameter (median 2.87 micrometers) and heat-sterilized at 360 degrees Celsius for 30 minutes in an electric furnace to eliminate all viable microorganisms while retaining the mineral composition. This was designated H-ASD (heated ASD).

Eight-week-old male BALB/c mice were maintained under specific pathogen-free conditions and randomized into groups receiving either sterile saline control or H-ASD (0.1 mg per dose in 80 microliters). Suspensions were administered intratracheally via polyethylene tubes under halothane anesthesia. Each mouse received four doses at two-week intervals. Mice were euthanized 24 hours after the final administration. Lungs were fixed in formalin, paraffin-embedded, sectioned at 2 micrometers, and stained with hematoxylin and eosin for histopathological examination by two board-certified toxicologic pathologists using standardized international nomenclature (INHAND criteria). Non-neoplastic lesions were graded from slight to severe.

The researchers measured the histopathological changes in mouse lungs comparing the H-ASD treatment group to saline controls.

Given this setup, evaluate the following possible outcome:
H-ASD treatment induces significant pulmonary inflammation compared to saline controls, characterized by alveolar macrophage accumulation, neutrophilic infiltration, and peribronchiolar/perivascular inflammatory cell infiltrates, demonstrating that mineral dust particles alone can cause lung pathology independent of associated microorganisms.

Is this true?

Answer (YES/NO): NO